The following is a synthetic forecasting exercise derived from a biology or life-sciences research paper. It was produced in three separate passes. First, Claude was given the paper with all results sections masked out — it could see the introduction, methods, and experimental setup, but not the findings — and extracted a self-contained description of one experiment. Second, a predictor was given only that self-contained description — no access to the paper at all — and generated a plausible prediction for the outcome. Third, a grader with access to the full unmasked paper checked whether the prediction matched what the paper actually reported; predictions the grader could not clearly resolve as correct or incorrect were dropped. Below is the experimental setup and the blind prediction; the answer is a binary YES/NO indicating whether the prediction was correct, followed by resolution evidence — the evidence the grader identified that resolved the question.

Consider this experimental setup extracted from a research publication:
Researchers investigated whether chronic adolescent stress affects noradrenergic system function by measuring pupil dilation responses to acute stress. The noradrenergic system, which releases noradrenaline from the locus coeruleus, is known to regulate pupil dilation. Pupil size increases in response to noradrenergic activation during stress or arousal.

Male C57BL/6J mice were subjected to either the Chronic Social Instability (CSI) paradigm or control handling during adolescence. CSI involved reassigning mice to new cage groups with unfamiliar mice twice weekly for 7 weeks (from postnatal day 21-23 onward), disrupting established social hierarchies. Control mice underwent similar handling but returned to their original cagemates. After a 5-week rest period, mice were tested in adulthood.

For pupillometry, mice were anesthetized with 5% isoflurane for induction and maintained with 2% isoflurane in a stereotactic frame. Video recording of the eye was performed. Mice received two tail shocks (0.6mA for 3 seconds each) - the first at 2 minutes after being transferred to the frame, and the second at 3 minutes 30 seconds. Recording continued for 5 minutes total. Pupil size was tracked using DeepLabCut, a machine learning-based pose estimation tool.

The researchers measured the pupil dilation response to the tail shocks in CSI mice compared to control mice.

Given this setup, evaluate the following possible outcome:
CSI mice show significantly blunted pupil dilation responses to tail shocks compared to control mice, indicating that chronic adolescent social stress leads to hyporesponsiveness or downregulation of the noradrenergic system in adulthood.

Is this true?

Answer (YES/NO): NO